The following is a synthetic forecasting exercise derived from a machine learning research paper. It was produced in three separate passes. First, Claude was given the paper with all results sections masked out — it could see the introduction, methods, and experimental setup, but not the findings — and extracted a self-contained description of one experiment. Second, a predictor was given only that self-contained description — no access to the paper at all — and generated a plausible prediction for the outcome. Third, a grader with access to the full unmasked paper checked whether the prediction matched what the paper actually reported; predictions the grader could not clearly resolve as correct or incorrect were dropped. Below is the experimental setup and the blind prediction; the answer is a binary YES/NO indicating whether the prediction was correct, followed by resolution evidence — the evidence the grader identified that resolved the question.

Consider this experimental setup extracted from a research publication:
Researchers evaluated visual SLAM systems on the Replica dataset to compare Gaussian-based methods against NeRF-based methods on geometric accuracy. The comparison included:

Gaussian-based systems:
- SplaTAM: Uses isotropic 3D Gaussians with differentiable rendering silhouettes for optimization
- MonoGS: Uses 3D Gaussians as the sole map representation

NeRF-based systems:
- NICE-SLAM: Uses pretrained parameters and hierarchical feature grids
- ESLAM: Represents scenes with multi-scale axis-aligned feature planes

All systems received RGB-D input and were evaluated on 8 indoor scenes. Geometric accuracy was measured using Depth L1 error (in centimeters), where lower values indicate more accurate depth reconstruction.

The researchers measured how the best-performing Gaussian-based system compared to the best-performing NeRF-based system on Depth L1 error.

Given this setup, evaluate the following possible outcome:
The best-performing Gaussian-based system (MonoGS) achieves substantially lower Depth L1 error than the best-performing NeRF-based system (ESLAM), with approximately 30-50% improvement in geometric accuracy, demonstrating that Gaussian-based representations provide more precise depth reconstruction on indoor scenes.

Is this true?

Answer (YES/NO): YES